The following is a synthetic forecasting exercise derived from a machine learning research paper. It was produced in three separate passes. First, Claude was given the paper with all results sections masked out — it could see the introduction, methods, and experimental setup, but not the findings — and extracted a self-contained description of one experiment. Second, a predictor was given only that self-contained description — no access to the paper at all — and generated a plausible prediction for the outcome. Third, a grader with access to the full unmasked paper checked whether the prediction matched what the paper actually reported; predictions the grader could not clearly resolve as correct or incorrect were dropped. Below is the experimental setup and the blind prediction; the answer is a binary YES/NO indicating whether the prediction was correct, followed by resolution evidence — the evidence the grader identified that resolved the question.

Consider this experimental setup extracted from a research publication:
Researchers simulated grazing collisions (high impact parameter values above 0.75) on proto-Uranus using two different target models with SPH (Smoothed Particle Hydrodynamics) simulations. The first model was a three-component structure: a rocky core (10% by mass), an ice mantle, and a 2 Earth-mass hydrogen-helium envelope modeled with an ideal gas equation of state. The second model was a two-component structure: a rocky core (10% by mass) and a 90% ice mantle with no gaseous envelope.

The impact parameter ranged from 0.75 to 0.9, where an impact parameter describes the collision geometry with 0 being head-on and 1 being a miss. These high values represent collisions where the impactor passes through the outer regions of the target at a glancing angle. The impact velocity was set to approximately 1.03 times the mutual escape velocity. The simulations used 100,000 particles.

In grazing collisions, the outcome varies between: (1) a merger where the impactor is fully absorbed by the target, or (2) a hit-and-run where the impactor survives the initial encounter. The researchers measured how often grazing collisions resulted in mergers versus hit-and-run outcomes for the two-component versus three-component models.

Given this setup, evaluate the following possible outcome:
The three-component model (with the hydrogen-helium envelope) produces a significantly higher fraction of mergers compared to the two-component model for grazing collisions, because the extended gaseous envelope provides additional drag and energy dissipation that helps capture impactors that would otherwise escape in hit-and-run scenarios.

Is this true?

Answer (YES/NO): NO